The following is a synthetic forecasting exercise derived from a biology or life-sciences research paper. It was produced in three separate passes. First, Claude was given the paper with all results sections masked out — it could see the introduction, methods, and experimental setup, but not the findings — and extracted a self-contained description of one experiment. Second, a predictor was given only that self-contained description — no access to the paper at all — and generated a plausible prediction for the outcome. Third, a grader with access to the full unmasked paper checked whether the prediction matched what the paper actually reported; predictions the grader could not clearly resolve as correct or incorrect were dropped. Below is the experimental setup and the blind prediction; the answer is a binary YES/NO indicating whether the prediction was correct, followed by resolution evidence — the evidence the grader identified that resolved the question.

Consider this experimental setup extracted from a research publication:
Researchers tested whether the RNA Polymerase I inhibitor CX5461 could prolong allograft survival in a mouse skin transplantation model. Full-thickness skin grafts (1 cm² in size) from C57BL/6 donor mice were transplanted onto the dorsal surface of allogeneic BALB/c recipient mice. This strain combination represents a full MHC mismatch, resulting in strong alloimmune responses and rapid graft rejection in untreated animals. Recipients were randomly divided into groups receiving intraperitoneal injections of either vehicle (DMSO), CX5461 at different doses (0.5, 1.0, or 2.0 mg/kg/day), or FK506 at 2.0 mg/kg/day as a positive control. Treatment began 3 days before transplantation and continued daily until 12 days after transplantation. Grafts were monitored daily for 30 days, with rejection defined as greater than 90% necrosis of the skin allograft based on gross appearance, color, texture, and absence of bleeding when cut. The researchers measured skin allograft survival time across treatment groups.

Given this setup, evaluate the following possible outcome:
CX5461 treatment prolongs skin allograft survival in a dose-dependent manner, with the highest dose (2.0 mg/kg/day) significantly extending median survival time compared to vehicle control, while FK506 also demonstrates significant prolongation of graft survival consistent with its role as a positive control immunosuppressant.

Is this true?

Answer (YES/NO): YES